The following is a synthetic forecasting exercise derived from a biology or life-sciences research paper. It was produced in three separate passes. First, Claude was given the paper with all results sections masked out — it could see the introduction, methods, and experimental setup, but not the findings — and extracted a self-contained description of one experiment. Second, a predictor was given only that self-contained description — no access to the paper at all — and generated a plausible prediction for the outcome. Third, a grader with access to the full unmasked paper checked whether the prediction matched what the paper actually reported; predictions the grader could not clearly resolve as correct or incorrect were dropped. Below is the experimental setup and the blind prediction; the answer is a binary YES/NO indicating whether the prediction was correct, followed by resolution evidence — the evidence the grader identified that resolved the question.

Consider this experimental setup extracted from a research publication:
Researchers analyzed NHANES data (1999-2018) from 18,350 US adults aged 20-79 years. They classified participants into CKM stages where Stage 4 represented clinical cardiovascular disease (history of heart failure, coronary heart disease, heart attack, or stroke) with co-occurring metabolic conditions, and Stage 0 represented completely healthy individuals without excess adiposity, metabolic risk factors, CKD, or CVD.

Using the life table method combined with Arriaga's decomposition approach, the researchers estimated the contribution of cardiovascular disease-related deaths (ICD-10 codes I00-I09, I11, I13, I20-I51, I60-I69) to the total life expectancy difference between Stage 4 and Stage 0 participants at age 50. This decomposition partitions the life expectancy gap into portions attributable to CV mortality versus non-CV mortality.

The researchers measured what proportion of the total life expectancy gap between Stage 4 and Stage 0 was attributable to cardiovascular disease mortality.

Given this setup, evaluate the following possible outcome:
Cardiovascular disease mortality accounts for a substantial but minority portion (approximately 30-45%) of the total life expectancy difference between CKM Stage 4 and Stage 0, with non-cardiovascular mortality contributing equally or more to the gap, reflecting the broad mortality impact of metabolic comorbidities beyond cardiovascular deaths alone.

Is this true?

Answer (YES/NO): YES